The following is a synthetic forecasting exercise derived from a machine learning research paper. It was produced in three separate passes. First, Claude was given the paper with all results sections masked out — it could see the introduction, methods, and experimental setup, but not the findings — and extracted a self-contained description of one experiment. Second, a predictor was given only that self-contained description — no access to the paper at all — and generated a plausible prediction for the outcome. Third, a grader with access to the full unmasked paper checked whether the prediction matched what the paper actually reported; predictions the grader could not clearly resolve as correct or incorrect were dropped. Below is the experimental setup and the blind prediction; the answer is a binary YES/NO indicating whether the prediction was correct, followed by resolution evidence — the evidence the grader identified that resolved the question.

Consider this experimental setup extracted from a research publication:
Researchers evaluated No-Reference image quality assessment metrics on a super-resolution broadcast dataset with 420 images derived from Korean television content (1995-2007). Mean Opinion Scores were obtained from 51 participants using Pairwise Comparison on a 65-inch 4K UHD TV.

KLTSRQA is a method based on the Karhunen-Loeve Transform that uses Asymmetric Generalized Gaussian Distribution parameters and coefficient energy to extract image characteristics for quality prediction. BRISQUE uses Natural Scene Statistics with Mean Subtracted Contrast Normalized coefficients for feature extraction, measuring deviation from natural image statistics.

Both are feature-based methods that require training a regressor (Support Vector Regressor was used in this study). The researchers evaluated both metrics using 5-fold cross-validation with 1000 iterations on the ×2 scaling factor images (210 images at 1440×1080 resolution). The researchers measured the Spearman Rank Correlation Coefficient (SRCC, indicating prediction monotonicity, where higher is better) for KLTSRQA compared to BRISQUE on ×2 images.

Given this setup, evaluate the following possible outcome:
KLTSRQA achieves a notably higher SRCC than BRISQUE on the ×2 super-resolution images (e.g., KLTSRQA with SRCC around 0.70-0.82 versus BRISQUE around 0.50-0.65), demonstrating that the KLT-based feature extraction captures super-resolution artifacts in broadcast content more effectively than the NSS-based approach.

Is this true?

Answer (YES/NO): NO